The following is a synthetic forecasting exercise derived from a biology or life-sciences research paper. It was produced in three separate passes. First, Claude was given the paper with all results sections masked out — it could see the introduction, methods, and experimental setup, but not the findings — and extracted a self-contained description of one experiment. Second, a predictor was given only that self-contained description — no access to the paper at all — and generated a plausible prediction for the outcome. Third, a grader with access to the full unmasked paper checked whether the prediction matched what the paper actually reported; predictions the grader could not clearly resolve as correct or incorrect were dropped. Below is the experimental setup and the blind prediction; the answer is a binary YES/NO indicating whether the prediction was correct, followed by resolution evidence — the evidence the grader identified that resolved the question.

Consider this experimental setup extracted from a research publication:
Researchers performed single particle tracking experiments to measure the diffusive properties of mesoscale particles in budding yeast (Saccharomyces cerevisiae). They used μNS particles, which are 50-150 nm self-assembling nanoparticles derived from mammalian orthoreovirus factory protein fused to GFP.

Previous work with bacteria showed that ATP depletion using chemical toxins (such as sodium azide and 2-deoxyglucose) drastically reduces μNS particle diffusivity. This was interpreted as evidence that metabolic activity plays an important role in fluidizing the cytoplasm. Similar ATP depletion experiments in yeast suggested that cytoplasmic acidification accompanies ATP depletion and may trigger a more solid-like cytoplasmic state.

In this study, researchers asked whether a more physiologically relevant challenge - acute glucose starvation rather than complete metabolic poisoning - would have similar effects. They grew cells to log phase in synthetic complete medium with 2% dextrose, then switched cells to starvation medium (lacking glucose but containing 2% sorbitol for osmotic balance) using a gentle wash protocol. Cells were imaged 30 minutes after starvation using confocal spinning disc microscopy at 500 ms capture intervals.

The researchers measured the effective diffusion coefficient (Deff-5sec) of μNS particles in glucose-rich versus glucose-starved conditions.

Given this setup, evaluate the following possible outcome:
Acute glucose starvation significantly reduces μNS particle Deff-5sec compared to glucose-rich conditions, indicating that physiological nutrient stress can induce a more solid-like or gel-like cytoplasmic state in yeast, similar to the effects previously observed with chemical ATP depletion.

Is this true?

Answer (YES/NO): NO